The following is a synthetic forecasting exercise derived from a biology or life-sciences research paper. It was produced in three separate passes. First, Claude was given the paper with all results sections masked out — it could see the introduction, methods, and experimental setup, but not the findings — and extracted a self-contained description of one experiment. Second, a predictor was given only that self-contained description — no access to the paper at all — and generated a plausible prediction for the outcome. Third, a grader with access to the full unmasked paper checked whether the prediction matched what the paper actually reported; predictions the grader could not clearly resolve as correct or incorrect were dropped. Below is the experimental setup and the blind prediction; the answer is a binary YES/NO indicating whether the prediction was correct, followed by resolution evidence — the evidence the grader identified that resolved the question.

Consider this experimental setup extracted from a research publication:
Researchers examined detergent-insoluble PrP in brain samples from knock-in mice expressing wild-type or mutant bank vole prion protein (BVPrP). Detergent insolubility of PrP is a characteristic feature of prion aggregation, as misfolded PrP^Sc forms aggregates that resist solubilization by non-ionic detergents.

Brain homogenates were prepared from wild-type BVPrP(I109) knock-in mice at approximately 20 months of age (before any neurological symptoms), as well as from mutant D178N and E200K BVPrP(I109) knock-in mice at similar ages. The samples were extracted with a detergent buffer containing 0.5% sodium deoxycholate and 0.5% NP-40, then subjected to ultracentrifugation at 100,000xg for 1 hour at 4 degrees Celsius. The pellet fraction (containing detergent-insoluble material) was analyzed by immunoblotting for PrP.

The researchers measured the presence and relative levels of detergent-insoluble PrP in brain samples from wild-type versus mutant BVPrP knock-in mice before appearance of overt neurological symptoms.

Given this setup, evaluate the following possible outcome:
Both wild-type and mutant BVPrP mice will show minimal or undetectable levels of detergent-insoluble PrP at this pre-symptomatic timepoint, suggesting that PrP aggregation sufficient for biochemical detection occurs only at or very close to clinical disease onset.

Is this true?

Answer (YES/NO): NO